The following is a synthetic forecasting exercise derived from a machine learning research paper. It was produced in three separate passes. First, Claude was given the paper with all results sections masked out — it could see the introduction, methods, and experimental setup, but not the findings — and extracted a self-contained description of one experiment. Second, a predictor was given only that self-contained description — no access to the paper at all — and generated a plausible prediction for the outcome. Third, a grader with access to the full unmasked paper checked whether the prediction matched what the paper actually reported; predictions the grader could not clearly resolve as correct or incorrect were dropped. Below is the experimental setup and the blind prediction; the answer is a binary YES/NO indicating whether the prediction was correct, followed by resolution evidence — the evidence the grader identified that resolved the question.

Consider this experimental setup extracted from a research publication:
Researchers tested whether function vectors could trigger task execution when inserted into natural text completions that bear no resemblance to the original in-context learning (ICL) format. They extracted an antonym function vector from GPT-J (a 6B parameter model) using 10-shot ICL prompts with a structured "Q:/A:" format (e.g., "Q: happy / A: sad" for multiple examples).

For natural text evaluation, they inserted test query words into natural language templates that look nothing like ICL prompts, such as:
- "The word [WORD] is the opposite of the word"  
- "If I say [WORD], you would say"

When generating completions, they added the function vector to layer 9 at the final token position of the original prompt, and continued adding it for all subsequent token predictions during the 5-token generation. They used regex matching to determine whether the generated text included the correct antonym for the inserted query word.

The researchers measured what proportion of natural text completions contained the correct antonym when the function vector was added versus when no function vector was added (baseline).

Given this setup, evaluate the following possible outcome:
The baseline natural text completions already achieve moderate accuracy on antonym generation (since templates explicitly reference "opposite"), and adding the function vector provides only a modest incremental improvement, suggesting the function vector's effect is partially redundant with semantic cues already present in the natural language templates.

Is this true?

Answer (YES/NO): NO